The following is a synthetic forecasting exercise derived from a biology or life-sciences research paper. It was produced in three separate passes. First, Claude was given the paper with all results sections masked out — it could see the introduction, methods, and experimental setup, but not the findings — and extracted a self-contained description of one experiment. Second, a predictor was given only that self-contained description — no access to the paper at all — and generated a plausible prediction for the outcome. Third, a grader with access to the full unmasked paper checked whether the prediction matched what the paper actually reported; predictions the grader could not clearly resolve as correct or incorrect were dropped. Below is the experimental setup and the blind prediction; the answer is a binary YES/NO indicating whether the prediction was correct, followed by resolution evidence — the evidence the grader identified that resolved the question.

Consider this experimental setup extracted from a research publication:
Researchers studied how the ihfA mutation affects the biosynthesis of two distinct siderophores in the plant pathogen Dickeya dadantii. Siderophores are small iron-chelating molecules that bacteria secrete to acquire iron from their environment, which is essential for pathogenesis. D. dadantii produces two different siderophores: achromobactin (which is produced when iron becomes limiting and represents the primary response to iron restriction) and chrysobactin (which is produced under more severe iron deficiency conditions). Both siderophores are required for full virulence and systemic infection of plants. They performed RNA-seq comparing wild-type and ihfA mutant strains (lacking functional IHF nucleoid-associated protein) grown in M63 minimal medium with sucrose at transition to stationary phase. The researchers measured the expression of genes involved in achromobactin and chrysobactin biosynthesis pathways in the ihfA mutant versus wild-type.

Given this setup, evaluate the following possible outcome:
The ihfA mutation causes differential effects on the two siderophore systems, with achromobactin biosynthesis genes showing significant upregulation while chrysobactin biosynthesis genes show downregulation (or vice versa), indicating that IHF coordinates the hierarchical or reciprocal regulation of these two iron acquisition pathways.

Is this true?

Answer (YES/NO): YES